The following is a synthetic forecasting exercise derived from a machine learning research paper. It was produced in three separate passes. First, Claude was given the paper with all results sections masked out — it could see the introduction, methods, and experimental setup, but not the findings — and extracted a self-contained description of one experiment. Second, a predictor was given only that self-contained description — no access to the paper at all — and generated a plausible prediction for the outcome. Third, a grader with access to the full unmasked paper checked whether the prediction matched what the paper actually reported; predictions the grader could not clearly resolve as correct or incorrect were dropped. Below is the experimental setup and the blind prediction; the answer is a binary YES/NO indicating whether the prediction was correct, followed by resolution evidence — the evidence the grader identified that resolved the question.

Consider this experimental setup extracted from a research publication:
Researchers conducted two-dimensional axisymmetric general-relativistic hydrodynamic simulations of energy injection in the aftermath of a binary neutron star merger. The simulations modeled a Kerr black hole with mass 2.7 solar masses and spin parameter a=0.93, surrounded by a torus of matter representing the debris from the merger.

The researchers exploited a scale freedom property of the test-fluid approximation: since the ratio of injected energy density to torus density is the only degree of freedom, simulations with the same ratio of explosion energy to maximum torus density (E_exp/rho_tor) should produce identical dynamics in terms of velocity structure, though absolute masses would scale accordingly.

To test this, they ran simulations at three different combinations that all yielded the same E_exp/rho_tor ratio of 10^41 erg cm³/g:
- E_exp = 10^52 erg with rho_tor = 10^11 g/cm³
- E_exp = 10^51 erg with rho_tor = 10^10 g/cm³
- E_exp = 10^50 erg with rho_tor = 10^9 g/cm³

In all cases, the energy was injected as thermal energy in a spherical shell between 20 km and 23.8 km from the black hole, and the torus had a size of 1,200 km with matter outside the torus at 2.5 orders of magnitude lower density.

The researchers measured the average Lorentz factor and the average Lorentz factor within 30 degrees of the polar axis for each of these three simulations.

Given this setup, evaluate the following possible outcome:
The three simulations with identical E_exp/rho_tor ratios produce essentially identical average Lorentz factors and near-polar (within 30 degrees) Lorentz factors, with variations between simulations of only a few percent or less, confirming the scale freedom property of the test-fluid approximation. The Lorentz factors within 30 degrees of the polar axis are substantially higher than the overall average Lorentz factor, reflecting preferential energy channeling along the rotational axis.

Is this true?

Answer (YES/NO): YES